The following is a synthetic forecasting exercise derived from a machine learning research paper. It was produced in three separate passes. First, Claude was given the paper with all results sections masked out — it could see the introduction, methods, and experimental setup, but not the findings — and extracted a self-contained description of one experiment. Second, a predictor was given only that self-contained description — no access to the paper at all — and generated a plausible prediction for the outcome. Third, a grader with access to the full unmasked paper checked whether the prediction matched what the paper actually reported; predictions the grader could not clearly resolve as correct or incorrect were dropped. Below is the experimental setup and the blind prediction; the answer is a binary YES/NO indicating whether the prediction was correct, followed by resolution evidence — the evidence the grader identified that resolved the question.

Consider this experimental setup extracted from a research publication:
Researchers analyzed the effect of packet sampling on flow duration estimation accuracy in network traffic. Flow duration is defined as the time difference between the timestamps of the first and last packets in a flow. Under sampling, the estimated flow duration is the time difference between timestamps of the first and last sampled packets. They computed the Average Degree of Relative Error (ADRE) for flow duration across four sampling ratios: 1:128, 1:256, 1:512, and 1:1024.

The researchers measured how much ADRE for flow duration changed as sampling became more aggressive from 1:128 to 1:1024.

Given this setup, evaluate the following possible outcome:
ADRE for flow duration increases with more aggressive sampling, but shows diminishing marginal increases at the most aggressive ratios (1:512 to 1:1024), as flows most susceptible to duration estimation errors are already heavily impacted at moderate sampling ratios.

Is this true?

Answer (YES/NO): YES